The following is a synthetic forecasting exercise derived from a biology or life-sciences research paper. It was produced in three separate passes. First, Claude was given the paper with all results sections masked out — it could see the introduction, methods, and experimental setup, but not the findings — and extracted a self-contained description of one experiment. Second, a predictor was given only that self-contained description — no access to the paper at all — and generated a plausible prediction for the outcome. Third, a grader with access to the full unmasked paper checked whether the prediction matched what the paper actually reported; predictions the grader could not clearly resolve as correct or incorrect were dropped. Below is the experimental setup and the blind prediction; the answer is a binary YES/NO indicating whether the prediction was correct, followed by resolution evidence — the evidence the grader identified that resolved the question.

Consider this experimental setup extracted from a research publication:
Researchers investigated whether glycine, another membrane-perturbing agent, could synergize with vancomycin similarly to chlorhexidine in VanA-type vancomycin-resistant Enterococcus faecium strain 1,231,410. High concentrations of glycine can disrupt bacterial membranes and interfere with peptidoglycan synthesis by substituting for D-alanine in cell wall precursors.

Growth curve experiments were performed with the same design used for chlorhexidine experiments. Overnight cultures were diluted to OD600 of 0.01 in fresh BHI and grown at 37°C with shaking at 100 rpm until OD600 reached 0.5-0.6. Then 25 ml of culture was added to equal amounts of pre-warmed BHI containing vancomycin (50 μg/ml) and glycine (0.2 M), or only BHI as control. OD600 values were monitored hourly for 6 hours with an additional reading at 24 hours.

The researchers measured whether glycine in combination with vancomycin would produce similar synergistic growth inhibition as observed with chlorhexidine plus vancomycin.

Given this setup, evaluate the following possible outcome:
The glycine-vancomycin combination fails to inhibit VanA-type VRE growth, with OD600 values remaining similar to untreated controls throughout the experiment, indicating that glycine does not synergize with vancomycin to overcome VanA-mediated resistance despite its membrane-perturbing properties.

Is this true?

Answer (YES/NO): NO